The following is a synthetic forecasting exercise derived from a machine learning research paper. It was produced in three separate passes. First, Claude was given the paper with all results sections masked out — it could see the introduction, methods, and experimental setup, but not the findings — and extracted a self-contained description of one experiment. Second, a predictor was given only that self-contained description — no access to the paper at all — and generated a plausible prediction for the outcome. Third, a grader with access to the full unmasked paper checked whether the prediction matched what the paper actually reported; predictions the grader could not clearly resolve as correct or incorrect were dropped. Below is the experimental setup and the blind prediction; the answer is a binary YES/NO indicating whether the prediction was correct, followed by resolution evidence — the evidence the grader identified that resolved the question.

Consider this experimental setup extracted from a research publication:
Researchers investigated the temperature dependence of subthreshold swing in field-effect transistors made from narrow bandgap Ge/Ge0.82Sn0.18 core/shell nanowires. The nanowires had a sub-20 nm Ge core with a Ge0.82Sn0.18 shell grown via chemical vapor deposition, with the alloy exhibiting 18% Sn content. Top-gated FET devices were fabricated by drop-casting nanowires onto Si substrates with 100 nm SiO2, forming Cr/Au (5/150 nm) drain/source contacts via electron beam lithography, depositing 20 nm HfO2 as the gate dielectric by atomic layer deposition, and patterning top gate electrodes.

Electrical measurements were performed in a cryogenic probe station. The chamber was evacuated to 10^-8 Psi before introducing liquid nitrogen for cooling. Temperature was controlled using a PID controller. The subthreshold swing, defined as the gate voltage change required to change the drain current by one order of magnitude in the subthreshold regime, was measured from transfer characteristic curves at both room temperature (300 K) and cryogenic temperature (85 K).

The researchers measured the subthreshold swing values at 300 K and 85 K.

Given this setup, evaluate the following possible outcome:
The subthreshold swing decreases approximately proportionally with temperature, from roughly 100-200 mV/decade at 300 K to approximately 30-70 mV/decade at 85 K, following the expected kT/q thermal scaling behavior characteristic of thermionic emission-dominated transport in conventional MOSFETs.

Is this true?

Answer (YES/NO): NO